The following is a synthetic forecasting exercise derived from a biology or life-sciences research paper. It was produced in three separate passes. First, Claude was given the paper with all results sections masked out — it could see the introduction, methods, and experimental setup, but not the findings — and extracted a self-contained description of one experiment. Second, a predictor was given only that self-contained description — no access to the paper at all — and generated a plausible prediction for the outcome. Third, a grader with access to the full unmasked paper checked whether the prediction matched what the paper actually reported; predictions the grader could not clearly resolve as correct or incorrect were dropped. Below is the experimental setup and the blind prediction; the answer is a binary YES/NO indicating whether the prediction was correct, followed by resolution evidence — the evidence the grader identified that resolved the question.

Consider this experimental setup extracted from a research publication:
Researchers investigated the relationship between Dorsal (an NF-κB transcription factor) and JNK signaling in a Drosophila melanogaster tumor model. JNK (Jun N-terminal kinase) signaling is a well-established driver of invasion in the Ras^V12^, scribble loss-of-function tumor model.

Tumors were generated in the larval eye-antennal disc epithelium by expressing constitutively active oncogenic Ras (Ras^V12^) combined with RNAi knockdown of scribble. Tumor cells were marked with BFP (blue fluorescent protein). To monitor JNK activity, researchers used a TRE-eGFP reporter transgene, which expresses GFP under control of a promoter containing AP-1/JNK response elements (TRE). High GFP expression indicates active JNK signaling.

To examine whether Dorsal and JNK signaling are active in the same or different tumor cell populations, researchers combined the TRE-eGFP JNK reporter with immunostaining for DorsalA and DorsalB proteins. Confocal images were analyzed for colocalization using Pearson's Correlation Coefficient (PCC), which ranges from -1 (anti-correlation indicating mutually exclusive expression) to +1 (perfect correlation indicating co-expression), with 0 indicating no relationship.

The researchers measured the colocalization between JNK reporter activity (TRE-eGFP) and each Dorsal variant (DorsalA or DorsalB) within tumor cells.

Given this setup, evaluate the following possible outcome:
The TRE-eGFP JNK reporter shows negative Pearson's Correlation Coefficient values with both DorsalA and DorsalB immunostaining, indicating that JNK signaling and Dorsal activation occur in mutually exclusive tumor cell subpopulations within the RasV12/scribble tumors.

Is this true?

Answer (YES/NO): NO